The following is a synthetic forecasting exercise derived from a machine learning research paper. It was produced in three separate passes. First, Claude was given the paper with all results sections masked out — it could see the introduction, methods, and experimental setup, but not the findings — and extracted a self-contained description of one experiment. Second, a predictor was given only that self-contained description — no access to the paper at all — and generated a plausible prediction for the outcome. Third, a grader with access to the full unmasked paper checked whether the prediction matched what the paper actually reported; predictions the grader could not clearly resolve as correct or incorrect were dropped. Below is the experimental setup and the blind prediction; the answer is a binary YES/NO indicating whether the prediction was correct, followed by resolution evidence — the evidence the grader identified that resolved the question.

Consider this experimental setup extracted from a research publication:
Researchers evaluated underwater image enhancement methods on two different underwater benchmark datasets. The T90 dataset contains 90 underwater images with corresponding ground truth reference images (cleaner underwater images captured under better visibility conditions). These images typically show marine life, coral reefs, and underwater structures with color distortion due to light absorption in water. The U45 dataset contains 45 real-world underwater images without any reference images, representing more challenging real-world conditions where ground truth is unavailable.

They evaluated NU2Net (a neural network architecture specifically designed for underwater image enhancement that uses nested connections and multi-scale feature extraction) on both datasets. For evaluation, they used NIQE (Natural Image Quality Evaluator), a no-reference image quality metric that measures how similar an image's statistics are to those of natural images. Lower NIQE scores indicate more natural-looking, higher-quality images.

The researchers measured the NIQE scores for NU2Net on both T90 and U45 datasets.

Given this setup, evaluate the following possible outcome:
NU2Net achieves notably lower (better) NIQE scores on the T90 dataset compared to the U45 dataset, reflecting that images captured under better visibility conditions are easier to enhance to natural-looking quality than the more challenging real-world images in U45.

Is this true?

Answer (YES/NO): YES